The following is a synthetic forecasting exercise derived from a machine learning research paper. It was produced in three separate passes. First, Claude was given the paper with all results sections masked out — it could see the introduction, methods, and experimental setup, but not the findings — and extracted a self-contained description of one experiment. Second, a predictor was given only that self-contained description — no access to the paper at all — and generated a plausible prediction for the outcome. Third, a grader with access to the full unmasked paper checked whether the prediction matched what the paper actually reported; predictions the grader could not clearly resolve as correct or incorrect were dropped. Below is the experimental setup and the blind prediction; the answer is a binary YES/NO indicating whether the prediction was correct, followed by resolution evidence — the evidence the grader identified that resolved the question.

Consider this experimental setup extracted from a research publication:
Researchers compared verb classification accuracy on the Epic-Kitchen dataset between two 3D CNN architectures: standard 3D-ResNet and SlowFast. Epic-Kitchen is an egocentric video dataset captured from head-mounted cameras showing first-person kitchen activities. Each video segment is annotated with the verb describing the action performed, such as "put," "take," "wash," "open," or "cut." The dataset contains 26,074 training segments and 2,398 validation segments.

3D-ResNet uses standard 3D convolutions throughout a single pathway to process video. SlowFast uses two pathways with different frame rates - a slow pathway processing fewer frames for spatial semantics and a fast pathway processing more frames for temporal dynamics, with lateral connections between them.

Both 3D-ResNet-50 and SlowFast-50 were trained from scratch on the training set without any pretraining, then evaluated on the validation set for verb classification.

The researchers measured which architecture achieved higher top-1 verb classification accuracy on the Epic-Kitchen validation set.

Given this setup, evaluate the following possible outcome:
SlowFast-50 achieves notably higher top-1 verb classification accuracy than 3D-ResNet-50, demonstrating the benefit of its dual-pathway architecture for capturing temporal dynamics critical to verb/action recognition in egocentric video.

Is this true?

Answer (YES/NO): NO